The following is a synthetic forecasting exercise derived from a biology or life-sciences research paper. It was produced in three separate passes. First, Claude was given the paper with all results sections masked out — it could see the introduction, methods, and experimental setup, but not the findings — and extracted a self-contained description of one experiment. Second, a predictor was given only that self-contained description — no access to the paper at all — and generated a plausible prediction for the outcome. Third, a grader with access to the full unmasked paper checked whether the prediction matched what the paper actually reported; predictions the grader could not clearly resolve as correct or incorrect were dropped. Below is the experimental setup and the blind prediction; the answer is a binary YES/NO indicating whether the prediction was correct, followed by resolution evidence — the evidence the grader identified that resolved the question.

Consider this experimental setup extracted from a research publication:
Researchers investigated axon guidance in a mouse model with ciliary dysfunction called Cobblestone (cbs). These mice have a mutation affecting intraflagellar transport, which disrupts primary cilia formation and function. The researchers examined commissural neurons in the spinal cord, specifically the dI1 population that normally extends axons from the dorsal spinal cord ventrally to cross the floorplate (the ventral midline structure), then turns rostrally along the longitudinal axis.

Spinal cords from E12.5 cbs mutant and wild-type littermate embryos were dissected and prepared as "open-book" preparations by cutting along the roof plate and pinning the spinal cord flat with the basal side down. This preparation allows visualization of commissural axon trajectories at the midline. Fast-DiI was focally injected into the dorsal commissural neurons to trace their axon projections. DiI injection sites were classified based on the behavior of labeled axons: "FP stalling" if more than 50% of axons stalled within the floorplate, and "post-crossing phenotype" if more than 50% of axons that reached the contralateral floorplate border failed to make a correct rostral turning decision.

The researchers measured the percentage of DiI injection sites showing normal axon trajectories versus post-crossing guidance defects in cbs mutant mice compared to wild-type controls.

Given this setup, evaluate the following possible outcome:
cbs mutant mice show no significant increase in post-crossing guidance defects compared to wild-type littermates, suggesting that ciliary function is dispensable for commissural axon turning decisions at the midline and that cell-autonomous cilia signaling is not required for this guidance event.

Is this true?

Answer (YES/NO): NO